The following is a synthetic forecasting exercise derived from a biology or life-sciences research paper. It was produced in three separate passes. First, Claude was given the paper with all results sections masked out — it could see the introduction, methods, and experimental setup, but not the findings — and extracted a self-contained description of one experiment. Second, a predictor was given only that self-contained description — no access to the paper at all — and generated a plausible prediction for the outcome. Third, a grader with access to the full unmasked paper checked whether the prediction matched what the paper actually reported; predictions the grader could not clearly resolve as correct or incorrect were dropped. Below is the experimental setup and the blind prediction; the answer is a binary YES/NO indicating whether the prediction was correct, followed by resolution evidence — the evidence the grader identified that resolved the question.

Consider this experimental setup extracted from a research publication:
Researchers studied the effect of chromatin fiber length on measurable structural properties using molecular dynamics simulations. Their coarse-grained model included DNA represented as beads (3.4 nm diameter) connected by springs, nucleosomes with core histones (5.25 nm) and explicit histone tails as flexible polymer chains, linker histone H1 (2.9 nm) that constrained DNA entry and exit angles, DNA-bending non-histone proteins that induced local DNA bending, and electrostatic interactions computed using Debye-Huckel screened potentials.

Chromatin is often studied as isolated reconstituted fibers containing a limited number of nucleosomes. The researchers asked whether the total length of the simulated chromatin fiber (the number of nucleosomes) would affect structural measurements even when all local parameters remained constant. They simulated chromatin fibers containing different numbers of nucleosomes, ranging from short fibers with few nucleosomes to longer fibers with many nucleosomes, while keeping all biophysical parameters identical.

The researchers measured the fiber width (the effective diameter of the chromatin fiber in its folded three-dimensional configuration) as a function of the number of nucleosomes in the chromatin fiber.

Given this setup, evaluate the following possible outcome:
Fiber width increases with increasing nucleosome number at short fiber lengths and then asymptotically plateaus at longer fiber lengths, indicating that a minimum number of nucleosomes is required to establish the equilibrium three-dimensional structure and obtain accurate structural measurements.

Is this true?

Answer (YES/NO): NO